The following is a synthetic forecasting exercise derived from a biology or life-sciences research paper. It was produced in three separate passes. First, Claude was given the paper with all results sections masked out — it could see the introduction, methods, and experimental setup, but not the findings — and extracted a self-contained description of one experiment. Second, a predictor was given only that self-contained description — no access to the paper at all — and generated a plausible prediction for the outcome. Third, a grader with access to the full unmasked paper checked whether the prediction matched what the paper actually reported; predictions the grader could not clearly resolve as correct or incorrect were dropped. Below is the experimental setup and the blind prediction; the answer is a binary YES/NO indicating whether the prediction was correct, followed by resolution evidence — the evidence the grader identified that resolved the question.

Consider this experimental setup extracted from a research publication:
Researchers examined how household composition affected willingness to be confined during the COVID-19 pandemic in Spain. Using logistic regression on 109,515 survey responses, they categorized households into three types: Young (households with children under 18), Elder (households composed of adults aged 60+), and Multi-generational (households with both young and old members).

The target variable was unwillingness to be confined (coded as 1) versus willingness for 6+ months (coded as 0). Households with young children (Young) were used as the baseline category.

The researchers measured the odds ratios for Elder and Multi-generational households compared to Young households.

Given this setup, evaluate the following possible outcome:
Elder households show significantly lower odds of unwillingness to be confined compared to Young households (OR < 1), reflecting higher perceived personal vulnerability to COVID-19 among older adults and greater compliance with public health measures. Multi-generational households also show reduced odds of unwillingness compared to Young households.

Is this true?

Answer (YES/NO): YES